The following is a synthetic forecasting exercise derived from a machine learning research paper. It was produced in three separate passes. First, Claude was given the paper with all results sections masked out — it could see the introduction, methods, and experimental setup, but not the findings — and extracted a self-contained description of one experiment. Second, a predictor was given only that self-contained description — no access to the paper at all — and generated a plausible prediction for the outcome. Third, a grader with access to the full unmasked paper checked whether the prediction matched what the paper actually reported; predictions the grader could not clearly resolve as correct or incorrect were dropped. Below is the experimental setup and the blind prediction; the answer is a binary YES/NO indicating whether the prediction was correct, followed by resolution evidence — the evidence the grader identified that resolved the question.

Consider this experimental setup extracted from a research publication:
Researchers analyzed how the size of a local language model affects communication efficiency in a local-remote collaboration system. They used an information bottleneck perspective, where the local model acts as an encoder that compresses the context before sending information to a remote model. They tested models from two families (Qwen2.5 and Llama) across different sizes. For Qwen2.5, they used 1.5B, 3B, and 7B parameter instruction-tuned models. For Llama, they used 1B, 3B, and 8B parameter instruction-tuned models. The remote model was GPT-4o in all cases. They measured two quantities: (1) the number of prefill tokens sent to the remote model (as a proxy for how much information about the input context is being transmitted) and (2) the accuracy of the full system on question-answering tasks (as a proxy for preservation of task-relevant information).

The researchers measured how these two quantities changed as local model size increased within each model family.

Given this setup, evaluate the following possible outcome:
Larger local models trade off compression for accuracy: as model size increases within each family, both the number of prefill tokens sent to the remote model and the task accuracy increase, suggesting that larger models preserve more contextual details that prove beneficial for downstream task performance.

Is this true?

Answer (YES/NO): NO